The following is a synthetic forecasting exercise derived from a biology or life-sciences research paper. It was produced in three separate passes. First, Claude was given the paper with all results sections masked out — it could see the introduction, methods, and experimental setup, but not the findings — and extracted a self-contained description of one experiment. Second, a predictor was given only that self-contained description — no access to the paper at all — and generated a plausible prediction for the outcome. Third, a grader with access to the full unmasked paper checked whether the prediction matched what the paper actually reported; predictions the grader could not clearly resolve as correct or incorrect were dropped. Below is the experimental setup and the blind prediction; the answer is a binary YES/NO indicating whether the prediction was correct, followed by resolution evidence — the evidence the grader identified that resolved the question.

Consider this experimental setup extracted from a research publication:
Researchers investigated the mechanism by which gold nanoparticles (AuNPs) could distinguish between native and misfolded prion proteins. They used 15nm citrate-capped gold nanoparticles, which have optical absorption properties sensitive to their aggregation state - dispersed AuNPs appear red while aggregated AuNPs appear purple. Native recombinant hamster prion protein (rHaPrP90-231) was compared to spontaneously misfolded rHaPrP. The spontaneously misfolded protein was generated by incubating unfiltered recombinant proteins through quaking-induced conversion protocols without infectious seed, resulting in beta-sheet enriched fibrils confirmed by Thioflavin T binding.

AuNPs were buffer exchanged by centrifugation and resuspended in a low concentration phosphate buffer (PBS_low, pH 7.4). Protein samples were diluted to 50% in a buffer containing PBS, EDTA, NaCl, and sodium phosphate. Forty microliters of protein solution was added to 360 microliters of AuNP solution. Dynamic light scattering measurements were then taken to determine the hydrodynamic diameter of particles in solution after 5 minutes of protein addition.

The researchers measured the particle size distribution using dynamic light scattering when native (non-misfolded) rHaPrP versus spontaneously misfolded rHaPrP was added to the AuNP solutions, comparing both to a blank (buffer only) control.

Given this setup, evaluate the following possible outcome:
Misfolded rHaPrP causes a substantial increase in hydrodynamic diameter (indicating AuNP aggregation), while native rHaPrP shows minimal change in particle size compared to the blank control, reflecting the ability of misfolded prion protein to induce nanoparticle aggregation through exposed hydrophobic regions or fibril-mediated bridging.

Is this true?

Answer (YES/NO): NO